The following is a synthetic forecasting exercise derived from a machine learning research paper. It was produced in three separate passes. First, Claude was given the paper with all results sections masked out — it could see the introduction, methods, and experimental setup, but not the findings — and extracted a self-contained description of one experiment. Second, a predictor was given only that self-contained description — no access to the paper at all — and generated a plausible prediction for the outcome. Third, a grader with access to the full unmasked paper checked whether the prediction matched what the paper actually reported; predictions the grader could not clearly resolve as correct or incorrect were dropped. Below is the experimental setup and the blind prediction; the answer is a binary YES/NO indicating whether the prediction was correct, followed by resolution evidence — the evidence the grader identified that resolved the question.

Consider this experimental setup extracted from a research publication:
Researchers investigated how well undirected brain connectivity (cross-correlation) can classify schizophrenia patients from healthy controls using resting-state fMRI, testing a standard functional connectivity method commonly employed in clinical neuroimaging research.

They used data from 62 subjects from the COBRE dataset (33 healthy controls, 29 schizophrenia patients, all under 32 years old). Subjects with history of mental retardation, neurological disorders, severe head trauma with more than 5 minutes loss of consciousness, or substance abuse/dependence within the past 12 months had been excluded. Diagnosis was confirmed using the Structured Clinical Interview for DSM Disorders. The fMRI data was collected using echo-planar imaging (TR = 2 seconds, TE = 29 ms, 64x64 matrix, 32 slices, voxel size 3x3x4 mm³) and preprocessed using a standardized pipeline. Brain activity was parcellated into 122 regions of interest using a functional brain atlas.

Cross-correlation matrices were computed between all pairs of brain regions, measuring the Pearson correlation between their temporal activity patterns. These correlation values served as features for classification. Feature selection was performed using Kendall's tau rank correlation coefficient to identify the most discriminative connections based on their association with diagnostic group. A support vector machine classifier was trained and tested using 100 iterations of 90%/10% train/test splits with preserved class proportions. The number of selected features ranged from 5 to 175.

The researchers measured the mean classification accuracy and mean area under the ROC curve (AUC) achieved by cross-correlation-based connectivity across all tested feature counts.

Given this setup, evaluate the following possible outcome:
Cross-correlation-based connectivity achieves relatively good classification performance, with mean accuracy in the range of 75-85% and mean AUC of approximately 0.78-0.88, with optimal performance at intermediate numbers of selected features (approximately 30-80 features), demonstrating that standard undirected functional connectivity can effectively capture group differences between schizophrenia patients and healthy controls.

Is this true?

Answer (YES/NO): NO